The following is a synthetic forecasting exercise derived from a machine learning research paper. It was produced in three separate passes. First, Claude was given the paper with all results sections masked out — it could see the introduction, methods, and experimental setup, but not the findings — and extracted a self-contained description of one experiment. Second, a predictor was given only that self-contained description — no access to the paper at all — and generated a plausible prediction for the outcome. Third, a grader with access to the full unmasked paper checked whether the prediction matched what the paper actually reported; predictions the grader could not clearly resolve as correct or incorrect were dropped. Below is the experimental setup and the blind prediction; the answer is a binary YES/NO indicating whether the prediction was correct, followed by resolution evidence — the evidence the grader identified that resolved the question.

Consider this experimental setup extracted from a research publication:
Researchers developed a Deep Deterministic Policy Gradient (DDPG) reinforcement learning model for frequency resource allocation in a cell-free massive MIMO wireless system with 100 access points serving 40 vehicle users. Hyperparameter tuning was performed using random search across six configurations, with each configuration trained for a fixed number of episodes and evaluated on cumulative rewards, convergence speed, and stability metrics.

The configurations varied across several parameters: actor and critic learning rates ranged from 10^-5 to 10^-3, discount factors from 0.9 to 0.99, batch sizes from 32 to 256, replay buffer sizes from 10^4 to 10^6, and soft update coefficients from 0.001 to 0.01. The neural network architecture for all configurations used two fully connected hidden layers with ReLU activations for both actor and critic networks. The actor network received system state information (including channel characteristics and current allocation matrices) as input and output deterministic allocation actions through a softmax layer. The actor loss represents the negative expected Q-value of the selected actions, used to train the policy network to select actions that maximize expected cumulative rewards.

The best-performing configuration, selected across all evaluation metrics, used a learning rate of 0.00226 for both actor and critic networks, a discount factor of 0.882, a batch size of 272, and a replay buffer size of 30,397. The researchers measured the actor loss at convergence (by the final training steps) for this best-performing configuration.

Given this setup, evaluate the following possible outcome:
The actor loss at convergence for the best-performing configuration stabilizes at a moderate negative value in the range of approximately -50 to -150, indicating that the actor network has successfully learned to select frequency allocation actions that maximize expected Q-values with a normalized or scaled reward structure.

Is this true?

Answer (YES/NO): NO